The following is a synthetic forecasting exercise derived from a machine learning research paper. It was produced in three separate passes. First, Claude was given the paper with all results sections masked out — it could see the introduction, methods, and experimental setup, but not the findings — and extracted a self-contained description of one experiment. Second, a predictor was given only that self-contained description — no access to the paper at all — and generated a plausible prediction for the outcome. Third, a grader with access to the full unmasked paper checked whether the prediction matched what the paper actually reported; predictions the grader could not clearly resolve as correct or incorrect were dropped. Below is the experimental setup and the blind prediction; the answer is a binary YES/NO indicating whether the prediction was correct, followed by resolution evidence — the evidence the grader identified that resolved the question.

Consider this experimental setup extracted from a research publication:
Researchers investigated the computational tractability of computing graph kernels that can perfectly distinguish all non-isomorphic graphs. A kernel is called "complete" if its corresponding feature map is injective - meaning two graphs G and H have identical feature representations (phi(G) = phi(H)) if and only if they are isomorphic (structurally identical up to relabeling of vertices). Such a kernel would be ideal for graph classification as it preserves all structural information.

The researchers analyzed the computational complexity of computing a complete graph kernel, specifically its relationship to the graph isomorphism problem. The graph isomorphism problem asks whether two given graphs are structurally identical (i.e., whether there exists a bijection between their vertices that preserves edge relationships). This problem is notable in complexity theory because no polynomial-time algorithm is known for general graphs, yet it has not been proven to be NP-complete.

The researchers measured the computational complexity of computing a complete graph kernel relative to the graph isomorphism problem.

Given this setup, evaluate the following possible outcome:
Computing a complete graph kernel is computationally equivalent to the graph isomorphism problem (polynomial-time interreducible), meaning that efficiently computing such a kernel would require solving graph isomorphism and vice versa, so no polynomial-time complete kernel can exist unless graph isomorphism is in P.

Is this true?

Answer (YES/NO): NO